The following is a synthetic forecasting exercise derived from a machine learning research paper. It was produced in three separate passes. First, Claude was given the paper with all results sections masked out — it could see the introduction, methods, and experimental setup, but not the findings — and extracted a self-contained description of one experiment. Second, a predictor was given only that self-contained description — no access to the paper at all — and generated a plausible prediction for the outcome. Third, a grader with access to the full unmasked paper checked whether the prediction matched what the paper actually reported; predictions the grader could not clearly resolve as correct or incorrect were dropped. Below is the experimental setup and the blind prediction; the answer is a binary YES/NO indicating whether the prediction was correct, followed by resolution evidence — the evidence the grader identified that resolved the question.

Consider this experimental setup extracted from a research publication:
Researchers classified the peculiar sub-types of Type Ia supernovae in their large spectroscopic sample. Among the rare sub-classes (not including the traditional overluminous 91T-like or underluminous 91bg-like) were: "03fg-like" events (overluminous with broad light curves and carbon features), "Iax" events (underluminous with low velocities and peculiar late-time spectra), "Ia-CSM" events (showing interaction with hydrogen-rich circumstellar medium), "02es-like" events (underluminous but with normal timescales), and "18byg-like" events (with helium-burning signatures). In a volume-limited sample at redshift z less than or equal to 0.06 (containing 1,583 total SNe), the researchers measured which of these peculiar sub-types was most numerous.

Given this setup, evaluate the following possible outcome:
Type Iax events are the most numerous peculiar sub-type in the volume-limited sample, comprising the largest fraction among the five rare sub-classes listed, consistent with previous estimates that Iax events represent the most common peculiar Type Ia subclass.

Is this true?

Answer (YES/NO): YES